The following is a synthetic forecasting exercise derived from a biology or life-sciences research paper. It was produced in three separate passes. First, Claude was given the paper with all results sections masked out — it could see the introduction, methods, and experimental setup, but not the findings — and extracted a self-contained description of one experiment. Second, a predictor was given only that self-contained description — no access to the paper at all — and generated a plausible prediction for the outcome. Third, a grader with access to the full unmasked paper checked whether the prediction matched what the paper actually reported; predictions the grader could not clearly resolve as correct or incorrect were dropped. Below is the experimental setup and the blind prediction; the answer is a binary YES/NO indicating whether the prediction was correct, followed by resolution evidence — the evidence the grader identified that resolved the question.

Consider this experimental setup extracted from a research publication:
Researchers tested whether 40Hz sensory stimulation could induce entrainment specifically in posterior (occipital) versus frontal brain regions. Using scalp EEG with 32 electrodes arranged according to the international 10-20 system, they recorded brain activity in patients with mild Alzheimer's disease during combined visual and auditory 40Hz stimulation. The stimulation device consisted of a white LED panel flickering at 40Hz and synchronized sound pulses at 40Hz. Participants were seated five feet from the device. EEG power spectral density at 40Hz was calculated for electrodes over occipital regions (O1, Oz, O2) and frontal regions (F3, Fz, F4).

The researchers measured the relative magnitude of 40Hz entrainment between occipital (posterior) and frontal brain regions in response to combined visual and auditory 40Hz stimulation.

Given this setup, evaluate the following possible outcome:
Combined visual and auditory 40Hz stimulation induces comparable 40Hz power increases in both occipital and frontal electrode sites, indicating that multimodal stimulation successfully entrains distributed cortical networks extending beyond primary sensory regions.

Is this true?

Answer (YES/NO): YES